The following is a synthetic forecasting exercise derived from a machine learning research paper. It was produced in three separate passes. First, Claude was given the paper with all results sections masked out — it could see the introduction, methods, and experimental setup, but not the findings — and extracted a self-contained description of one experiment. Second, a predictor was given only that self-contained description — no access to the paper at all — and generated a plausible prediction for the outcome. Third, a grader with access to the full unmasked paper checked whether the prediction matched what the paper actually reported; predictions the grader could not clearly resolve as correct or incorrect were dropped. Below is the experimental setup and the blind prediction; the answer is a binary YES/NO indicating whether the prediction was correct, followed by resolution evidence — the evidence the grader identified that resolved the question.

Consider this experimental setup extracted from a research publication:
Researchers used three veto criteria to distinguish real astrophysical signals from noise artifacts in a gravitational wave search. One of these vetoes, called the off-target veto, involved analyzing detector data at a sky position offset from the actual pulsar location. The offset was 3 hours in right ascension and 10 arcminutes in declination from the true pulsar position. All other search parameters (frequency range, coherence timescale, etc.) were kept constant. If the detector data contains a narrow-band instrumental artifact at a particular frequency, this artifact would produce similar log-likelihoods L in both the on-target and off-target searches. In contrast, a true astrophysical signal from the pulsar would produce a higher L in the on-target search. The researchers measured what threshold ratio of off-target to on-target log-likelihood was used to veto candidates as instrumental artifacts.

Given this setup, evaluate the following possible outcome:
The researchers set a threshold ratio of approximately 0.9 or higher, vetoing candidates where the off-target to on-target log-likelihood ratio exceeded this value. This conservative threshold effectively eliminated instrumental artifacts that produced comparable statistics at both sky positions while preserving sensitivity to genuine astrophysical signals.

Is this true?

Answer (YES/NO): YES